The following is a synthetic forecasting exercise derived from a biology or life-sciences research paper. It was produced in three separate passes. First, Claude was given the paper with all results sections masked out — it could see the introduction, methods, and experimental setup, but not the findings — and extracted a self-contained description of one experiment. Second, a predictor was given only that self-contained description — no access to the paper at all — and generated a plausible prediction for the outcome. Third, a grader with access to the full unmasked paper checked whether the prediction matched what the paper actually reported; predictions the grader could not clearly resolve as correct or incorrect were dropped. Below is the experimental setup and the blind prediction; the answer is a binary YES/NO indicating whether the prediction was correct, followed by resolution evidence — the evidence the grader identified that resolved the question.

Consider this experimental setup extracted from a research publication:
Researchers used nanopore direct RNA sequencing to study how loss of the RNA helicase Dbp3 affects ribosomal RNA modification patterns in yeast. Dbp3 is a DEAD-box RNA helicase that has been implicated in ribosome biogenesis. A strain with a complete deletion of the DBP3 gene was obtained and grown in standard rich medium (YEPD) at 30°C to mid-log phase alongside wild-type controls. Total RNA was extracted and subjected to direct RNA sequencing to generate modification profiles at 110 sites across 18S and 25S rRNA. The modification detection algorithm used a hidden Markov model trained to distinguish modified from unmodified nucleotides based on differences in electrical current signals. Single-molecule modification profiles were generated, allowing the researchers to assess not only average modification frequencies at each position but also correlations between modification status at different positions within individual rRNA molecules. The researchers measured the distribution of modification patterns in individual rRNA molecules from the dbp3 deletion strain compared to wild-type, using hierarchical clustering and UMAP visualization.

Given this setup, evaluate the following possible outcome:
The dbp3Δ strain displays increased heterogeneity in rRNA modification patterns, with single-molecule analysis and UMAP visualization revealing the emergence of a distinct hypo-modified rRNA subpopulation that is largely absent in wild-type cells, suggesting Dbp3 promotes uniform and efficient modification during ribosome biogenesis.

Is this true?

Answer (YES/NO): NO